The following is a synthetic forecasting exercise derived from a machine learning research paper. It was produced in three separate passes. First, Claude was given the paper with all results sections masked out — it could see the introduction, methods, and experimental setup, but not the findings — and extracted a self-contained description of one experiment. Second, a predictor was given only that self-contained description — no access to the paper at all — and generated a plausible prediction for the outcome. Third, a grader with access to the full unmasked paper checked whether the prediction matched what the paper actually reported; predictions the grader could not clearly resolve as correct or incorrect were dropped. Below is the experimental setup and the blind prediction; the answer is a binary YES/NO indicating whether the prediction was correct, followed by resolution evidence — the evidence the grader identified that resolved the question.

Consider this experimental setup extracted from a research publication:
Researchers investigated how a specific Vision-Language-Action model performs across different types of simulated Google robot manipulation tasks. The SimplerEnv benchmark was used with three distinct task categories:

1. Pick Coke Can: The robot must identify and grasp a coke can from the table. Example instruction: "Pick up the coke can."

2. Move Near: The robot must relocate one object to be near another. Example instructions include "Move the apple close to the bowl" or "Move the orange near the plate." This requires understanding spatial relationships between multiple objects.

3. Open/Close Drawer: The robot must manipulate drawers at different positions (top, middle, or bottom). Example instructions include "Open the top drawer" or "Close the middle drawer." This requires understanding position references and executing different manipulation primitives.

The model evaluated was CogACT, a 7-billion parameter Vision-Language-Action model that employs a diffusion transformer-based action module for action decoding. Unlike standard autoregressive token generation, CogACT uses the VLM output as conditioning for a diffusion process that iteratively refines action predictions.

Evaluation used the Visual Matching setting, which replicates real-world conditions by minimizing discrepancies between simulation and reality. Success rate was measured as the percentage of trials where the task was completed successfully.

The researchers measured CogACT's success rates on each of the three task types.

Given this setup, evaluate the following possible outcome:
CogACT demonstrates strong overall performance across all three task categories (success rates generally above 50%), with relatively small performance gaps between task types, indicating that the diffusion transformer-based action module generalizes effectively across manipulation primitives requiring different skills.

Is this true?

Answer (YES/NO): YES